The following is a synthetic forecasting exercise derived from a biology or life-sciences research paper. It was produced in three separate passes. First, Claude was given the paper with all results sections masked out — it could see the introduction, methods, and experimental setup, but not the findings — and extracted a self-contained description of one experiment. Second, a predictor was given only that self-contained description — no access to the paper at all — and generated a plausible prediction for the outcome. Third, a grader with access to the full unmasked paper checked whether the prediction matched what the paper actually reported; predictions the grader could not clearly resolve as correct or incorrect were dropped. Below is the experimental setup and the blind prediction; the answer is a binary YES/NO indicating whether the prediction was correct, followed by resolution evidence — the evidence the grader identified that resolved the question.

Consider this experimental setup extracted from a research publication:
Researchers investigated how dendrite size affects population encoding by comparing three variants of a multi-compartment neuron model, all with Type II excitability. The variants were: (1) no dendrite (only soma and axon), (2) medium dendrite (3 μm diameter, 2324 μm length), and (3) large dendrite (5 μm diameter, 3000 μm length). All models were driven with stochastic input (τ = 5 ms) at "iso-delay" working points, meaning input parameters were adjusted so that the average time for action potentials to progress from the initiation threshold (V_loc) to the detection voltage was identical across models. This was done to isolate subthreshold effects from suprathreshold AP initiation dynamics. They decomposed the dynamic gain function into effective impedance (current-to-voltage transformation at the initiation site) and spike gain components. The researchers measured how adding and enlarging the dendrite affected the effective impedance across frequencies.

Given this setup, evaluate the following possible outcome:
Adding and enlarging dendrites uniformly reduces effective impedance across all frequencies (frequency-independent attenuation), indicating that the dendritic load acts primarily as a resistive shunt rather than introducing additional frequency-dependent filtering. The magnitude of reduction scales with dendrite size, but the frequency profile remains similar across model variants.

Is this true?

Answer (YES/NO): NO